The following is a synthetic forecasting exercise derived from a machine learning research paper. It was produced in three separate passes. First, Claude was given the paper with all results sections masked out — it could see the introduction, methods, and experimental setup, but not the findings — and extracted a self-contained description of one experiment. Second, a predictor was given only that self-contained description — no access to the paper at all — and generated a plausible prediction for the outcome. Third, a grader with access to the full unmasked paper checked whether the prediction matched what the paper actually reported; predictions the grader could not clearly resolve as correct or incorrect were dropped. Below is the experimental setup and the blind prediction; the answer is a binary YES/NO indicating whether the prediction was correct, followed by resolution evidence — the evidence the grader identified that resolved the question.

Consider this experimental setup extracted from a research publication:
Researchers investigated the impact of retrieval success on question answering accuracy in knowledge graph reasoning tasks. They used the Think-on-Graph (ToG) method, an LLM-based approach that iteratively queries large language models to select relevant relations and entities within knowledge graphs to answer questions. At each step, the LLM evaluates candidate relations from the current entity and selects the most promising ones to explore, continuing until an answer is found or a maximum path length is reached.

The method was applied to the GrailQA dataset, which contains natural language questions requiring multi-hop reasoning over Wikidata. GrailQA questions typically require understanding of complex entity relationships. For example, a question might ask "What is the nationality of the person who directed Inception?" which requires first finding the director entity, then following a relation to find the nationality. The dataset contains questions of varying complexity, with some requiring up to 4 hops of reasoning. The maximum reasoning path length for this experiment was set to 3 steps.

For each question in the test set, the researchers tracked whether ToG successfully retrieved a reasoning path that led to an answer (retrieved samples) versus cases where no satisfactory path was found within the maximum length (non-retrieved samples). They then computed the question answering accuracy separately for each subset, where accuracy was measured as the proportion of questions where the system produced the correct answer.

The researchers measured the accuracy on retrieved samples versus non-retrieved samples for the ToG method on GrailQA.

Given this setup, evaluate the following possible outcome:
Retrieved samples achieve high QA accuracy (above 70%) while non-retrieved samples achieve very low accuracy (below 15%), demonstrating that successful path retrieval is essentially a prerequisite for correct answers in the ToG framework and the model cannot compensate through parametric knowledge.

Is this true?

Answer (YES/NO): NO